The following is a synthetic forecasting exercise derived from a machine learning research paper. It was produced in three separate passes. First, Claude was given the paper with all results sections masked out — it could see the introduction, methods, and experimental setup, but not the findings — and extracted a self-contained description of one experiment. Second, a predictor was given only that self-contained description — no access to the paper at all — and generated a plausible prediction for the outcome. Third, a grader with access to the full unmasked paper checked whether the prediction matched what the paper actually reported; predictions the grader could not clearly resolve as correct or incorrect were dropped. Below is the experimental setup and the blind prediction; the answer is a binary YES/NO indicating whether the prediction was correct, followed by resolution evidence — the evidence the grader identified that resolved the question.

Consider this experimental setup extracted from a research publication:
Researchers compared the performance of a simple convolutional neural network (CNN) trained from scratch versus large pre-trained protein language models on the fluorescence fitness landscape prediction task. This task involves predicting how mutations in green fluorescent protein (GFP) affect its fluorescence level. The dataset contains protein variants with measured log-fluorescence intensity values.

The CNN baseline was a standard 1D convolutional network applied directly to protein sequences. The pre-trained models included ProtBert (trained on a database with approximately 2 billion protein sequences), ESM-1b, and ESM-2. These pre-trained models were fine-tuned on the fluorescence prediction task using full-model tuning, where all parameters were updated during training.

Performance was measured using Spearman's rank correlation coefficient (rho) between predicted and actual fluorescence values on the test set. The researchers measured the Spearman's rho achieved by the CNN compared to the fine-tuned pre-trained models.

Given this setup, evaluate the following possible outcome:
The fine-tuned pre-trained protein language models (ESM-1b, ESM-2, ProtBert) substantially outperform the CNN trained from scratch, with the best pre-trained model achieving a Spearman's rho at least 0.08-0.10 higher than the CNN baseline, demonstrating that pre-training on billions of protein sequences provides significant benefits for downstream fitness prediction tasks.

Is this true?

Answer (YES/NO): NO